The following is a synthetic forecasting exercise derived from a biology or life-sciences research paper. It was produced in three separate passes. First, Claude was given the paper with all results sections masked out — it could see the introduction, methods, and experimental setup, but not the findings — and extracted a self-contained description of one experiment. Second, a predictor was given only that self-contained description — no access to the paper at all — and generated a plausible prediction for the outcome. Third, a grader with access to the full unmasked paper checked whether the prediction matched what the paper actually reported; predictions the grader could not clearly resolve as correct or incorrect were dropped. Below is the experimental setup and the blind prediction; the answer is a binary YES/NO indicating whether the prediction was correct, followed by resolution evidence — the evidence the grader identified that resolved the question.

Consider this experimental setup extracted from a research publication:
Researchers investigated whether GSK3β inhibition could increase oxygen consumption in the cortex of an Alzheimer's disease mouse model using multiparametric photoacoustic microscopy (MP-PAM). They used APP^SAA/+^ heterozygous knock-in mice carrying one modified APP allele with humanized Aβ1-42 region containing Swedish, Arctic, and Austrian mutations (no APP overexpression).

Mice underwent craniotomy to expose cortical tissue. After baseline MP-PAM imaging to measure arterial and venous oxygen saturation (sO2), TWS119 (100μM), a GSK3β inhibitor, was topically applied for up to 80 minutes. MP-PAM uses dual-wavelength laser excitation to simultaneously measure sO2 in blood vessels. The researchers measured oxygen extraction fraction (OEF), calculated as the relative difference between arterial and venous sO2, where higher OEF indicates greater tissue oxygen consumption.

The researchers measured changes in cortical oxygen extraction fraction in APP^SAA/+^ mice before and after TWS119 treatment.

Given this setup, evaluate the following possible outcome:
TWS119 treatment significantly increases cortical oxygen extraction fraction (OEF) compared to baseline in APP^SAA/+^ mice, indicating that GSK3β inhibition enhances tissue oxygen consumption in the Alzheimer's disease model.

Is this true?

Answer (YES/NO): YES